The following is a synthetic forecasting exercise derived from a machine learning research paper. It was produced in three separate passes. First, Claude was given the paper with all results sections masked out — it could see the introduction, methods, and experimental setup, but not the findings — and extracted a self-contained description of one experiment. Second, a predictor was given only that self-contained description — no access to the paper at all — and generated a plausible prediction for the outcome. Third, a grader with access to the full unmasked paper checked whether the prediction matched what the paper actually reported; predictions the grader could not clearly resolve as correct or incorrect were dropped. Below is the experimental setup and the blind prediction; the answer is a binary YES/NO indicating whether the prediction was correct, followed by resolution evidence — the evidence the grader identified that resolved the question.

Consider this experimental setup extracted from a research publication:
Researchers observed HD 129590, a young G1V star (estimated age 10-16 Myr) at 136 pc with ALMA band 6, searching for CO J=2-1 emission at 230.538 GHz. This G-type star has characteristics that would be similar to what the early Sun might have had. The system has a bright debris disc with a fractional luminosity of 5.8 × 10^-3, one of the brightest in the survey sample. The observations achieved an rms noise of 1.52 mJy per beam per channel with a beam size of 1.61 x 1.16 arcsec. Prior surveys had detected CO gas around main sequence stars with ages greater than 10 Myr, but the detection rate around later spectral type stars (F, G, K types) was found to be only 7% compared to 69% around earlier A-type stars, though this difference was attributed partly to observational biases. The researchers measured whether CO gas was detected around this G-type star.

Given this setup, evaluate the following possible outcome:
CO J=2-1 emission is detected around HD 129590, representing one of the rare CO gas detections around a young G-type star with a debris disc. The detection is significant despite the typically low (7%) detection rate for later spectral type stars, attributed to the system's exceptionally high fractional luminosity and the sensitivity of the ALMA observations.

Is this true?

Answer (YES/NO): YES